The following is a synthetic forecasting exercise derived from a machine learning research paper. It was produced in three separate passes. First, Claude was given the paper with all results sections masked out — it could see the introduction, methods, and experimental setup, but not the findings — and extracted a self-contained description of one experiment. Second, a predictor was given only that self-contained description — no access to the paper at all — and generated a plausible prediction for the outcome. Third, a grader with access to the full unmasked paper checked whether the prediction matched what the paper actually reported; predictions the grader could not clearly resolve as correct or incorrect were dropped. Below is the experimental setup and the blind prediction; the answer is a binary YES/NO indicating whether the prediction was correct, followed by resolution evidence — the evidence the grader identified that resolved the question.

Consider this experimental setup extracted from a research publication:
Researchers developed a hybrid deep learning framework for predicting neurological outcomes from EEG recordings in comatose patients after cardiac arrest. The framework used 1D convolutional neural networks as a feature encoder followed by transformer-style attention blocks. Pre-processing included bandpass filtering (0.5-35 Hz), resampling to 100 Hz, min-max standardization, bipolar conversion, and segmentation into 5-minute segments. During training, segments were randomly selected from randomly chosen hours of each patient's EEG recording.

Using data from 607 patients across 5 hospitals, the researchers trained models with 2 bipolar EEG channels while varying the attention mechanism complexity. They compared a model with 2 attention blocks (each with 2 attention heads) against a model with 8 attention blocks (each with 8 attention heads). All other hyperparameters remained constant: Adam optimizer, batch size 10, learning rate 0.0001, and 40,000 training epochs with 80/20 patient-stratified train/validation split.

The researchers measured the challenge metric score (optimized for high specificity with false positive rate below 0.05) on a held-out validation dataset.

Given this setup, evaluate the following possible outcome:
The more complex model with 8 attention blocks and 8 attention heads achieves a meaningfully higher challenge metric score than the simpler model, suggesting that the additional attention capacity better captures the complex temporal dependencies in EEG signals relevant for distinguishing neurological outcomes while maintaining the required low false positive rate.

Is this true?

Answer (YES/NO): YES